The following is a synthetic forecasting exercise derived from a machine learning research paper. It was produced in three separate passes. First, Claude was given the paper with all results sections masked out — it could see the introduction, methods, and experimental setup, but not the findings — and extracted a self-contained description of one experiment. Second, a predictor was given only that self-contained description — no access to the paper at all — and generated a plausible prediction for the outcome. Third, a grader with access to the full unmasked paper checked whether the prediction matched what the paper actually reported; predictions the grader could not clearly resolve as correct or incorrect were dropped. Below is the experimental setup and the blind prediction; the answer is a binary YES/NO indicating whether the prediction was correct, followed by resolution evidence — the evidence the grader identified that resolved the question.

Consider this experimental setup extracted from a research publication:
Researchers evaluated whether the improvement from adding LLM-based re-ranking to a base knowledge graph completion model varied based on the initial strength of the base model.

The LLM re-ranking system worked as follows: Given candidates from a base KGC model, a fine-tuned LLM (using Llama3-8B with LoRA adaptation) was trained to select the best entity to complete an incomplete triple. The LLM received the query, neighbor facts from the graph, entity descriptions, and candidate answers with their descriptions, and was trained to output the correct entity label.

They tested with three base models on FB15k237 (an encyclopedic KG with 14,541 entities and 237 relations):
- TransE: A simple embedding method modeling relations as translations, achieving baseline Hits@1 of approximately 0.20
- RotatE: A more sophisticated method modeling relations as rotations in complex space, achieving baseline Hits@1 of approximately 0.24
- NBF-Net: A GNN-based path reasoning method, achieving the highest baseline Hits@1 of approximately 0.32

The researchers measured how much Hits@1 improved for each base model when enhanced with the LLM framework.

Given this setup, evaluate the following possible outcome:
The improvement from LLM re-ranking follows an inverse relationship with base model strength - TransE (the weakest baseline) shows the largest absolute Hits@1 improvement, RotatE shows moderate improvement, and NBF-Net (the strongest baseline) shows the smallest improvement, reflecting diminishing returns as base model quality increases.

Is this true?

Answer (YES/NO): YES